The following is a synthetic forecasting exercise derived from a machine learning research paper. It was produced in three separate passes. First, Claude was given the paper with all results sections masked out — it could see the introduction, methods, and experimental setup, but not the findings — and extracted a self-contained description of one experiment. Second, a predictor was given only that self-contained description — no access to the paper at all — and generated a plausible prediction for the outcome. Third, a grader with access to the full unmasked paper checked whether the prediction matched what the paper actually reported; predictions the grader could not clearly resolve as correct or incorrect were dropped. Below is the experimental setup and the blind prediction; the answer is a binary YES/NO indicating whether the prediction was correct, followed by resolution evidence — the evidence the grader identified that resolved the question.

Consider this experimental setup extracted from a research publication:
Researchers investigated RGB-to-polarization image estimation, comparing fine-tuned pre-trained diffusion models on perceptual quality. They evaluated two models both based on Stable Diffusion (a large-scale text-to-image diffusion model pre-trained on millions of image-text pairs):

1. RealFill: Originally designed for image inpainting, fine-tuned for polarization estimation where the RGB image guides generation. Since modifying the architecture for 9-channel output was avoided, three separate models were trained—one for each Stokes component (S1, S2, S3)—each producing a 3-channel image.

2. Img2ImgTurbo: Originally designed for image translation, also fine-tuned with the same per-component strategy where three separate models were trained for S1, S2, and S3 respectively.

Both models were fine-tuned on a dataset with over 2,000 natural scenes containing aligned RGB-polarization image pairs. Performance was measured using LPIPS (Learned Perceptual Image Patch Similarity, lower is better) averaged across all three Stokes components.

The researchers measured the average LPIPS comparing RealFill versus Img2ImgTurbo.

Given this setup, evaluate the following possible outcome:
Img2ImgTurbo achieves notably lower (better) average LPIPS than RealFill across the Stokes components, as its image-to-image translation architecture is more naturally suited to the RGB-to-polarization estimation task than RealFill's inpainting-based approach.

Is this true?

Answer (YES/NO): NO